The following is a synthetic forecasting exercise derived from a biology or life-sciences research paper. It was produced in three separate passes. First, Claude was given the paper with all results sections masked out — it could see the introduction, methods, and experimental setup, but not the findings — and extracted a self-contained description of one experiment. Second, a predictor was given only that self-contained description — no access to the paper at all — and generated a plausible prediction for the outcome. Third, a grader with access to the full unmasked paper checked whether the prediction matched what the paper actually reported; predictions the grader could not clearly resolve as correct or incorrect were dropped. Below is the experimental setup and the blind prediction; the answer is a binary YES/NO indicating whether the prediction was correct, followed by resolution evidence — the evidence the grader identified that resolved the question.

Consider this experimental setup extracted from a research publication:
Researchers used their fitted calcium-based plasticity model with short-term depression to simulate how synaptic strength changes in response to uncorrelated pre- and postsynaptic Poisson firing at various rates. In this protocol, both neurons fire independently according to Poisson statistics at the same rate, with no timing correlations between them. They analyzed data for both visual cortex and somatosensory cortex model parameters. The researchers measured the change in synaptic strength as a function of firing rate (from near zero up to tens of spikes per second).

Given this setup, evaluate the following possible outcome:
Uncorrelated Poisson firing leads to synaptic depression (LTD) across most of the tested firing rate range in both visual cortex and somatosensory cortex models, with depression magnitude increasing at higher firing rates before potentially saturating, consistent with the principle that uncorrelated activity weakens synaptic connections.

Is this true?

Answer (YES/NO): NO